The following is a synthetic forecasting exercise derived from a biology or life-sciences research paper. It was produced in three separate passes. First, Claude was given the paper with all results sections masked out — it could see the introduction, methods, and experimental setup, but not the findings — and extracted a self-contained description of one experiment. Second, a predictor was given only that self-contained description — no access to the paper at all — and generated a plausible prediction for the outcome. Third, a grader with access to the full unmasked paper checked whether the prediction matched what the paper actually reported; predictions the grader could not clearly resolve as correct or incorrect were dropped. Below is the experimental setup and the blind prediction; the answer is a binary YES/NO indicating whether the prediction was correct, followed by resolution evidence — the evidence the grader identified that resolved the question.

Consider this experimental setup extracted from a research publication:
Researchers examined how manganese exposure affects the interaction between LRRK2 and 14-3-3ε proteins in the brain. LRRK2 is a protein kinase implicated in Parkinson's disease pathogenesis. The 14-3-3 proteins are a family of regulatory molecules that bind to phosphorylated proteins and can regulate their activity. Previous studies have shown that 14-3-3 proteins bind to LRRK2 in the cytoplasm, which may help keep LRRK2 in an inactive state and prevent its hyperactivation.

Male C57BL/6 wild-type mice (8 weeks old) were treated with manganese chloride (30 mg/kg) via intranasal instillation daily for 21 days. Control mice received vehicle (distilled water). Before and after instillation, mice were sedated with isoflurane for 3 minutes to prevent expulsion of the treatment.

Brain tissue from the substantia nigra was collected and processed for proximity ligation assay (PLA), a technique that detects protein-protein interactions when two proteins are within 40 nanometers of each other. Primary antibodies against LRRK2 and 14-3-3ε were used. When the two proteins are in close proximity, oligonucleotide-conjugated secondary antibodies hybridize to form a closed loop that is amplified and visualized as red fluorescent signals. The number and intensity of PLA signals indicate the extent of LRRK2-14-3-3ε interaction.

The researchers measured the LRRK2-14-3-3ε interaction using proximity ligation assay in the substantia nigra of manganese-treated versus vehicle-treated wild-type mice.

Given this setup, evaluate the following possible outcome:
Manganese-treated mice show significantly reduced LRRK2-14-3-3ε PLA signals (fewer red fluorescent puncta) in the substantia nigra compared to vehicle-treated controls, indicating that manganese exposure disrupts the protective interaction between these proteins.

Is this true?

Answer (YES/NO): YES